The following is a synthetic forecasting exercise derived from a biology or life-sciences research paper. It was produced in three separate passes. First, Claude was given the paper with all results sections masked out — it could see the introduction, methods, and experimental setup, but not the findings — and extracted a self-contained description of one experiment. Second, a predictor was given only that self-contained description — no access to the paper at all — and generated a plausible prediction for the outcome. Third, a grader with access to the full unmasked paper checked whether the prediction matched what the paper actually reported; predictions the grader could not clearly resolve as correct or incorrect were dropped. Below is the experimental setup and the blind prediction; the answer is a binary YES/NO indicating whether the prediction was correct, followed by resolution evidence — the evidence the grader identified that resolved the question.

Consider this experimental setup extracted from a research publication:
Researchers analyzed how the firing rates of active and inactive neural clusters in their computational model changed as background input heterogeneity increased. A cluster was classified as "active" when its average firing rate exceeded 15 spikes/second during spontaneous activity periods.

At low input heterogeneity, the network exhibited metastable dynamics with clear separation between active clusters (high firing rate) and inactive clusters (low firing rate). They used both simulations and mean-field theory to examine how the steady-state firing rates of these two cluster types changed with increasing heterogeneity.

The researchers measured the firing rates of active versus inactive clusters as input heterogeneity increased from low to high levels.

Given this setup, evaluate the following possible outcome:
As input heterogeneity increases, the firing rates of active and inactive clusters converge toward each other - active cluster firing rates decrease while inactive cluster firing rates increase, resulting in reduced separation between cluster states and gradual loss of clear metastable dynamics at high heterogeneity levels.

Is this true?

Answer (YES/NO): YES